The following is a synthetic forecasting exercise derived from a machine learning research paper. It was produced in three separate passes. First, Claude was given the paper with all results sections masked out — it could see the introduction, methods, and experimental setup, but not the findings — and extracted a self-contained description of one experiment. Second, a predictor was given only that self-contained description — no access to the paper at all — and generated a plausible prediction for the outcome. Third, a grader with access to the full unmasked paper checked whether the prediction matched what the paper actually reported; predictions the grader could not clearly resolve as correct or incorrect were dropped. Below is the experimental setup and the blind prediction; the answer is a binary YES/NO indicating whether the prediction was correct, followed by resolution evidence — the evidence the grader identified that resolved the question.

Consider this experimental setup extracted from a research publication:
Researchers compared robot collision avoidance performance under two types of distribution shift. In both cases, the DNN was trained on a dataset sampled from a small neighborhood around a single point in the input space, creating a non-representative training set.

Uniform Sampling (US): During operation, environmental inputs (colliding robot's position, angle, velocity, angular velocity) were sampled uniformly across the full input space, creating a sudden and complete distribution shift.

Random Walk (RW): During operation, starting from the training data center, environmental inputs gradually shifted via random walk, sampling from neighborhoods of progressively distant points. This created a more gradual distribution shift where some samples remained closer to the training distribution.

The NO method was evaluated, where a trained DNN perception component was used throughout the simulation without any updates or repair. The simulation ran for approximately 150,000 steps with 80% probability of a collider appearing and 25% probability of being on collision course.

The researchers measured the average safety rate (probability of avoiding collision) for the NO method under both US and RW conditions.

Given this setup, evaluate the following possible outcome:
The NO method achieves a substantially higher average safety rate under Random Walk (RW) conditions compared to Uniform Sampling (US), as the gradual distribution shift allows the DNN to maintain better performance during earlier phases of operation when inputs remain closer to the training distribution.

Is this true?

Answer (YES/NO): NO